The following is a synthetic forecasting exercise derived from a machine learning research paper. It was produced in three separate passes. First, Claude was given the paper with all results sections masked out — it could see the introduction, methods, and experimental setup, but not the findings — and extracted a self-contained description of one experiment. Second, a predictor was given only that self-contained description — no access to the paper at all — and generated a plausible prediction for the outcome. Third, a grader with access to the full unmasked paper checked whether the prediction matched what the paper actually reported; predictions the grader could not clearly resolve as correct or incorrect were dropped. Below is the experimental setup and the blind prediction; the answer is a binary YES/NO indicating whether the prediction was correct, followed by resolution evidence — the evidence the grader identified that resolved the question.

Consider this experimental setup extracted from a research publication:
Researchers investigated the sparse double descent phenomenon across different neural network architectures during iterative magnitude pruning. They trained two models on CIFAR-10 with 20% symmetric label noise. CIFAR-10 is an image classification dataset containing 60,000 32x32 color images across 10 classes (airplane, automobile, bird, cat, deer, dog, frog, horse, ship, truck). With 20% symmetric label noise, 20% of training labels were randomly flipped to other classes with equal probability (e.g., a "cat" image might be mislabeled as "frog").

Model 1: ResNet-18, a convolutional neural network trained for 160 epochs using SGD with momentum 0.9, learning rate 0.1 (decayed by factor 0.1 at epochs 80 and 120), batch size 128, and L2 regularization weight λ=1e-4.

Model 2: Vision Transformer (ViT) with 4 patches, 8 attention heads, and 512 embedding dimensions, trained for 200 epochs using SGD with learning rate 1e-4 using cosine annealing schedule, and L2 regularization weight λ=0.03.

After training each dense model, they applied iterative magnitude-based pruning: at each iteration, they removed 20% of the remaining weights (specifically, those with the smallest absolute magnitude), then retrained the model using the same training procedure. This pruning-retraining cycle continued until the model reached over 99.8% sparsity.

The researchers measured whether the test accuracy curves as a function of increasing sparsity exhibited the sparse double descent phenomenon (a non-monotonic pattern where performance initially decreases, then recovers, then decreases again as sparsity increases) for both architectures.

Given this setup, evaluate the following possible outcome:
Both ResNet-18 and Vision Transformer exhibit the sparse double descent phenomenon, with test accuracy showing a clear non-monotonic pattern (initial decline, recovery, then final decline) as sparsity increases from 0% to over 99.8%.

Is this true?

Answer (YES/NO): YES